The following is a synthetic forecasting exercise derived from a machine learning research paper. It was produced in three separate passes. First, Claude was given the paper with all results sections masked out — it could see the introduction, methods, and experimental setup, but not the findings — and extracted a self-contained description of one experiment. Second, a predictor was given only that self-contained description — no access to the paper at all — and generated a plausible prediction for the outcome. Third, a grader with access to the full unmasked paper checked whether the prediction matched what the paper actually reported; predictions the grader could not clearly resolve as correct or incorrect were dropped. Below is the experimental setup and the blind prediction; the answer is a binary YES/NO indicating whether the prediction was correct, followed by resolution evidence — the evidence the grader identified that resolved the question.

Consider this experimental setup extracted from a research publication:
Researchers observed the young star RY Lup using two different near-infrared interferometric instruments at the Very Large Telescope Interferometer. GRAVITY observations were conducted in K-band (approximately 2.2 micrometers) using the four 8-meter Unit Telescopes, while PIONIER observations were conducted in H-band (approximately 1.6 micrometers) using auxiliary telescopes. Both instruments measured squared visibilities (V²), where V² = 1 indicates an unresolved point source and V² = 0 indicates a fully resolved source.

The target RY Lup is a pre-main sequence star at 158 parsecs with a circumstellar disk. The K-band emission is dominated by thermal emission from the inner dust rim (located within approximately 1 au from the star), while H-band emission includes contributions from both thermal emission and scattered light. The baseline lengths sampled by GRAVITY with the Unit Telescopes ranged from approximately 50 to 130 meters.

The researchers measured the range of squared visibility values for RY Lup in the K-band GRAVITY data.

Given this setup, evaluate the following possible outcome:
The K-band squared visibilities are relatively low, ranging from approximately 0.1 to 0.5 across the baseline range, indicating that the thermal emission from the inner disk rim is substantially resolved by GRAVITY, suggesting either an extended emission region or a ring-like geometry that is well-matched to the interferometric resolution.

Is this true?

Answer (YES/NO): NO